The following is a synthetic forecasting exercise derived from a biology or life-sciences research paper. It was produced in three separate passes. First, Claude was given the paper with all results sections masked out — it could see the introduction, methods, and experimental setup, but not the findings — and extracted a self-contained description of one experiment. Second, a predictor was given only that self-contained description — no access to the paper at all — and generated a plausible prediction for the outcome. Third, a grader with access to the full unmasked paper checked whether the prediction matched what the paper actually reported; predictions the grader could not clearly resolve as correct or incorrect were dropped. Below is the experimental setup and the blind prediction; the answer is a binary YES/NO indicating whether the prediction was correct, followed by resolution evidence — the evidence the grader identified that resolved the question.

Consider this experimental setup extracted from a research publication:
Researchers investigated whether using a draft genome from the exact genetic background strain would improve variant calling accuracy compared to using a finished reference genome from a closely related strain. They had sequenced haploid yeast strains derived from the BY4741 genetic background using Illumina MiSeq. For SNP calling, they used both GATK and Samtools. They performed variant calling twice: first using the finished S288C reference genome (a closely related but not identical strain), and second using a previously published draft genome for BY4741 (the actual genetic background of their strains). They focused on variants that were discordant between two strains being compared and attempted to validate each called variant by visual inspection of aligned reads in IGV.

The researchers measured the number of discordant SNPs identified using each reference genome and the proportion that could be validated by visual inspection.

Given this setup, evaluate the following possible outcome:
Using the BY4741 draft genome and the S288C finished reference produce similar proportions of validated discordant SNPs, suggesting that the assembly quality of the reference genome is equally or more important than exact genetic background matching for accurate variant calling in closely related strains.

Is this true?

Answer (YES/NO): NO